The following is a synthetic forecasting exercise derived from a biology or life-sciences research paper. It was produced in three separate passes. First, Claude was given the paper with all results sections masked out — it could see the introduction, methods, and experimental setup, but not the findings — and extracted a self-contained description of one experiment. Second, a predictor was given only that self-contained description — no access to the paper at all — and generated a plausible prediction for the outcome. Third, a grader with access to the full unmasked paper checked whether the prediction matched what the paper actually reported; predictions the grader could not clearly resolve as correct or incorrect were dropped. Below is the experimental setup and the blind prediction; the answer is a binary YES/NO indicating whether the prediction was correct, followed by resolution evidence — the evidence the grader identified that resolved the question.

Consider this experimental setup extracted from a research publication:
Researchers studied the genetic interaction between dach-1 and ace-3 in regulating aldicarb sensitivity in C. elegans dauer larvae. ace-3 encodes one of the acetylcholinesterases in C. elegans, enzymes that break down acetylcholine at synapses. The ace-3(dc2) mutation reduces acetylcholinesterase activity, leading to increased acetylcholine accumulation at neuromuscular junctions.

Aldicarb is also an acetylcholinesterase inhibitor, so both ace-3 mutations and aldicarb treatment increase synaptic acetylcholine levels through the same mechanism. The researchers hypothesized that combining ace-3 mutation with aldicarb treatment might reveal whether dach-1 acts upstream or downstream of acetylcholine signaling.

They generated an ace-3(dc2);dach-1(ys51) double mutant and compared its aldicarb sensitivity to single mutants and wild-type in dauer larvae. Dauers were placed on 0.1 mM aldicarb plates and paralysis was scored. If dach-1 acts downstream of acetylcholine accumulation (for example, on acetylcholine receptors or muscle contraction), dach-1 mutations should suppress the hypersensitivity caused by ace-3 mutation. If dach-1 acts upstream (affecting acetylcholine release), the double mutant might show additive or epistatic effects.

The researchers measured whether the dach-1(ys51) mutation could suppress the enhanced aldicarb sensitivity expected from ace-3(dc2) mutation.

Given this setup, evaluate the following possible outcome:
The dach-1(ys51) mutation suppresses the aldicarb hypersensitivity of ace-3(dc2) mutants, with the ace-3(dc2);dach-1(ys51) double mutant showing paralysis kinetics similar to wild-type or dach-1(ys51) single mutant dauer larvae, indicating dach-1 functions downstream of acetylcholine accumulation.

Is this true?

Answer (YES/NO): NO